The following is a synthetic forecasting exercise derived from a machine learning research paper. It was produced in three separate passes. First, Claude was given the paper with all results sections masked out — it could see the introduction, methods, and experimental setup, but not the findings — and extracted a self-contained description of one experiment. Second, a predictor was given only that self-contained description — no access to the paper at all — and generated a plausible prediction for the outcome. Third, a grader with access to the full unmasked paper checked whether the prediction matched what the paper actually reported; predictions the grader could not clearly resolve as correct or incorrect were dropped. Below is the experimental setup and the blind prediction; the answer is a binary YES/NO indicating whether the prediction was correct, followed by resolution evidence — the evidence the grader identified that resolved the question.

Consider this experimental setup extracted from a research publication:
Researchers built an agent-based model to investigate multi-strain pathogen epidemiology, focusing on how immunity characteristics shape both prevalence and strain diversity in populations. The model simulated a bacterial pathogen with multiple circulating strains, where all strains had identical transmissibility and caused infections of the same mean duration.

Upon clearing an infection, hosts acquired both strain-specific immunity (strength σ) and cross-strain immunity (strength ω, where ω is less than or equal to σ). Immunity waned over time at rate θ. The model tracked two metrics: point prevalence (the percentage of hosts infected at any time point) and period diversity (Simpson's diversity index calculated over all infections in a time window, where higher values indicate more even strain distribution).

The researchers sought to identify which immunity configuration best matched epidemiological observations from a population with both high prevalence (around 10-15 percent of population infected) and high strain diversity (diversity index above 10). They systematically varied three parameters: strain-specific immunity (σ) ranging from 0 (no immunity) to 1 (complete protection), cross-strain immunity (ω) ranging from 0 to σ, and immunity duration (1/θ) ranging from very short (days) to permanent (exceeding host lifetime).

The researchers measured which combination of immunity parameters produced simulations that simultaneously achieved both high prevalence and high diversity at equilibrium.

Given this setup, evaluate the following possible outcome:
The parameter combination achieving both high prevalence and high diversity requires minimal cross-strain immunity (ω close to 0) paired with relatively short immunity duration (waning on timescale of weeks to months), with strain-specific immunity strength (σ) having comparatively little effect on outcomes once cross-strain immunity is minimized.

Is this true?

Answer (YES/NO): NO